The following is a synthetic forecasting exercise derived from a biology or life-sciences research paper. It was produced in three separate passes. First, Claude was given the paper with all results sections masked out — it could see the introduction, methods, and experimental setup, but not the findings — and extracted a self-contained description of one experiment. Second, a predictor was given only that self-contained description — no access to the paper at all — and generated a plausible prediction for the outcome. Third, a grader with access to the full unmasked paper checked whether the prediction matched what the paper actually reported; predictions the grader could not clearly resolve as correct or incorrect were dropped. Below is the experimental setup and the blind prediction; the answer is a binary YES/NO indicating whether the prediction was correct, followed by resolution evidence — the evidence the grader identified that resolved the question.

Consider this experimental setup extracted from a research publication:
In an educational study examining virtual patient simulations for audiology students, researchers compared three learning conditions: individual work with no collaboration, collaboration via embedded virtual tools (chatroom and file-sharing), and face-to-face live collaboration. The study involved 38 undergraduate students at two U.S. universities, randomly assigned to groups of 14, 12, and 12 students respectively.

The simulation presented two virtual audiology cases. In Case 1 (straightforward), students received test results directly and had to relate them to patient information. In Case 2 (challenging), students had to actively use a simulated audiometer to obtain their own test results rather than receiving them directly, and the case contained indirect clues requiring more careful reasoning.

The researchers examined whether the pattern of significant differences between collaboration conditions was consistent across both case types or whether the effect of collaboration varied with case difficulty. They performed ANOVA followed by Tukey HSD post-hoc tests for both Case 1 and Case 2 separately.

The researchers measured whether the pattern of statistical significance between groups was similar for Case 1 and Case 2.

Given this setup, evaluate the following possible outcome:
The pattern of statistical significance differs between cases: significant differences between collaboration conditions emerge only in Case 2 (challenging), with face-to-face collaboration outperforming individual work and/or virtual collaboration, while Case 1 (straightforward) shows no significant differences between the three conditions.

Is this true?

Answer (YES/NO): NO